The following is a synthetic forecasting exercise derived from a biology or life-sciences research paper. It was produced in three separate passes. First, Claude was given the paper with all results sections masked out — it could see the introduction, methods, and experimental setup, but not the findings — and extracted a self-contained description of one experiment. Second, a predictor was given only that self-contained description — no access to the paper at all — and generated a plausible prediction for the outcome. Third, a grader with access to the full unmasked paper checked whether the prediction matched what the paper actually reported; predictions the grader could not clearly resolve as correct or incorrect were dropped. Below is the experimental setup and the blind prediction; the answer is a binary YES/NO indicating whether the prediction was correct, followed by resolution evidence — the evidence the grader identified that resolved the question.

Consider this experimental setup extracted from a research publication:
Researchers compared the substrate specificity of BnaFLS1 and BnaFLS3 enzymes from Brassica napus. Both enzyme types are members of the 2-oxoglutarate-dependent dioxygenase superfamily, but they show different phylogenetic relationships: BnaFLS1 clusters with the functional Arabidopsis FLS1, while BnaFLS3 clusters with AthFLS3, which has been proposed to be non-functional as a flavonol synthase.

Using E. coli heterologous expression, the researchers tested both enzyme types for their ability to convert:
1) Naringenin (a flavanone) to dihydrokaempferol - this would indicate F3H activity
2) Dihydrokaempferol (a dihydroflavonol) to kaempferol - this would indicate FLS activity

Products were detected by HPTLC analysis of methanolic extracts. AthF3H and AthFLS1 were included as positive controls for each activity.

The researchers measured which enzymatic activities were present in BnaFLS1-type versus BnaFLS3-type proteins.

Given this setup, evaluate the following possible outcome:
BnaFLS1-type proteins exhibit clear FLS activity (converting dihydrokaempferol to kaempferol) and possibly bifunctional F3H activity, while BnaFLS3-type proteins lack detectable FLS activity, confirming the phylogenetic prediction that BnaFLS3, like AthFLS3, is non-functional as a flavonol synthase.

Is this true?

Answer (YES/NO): NO